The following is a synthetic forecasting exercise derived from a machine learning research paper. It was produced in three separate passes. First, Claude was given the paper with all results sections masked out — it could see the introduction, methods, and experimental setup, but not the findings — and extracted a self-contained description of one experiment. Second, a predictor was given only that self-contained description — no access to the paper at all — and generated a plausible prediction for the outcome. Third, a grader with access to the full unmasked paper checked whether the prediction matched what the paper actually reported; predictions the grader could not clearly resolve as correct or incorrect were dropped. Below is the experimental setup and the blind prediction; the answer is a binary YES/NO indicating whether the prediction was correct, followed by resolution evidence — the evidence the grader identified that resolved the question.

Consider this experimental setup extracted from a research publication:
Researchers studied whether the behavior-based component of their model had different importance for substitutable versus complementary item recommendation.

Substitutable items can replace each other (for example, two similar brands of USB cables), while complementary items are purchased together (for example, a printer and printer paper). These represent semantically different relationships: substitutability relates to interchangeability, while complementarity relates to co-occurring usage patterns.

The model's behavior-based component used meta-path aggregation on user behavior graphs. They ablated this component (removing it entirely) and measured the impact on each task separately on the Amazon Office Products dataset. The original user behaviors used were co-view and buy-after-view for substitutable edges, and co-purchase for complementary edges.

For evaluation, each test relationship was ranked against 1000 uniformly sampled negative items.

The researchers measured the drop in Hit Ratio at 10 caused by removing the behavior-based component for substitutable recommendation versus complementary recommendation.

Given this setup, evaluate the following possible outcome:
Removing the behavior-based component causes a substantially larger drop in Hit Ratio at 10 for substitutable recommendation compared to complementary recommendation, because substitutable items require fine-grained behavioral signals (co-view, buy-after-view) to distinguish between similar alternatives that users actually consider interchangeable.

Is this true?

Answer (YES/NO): NO